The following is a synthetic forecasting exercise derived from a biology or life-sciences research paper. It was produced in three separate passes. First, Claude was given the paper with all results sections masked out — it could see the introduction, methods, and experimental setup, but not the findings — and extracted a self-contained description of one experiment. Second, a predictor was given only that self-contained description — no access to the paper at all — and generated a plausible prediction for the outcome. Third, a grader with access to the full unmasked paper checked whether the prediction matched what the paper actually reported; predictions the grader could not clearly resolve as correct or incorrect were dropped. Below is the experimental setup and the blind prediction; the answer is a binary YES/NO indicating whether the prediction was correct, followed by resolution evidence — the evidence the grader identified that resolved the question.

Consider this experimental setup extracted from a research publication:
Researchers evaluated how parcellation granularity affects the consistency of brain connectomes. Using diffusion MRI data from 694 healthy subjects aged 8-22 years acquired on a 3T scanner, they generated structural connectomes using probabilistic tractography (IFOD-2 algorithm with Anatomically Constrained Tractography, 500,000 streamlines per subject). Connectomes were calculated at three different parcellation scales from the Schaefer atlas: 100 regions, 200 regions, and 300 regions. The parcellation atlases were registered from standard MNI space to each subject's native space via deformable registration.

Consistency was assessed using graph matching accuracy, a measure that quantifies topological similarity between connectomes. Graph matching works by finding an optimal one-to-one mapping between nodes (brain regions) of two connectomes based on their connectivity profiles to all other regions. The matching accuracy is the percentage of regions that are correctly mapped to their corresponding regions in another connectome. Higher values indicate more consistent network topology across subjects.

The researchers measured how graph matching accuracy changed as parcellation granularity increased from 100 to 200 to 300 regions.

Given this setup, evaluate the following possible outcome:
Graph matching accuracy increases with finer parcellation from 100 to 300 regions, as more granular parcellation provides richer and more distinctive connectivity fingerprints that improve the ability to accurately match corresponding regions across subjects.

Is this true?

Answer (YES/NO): NO